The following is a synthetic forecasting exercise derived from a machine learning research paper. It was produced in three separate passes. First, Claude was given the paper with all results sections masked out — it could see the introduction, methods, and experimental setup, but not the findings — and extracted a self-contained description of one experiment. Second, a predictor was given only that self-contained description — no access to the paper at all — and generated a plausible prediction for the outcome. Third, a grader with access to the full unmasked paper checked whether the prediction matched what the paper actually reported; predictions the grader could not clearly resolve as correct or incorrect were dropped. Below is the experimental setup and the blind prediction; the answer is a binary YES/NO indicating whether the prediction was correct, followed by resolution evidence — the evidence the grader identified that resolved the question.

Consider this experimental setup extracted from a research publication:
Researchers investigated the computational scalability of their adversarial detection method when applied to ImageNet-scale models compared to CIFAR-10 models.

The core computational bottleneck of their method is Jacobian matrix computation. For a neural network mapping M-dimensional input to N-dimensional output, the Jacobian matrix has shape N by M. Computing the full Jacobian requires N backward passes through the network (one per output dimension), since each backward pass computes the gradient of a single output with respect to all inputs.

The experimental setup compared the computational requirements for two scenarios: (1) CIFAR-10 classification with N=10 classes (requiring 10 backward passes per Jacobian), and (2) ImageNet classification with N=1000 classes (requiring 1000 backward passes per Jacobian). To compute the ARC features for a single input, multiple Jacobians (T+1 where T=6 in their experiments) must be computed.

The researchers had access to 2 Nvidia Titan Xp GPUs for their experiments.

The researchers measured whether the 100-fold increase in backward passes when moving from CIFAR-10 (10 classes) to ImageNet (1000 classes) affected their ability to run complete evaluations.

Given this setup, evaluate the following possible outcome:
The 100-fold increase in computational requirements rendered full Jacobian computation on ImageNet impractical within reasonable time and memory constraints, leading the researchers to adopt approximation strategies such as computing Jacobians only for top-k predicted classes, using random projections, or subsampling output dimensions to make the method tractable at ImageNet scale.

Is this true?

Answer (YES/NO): NO